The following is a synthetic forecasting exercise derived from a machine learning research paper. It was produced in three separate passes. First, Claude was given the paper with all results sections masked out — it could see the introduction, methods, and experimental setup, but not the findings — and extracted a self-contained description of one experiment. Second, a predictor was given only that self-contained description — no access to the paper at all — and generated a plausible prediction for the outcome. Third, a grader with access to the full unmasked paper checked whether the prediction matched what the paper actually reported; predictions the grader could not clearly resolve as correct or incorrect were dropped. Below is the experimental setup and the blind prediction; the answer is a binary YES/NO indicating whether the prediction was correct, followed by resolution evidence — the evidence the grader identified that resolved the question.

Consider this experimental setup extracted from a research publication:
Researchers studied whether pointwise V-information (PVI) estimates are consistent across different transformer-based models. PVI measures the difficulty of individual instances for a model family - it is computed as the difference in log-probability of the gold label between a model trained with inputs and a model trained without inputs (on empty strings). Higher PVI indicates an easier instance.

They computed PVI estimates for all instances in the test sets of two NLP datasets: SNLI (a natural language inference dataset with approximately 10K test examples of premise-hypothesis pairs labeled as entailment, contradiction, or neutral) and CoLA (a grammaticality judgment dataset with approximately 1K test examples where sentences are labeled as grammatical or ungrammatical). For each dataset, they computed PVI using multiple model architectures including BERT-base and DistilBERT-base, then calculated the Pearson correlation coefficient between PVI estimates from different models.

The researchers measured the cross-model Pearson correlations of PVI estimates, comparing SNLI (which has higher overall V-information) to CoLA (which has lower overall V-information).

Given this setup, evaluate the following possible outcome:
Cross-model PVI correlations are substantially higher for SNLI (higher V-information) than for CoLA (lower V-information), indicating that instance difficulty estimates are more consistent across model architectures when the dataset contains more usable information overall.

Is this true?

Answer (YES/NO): YES